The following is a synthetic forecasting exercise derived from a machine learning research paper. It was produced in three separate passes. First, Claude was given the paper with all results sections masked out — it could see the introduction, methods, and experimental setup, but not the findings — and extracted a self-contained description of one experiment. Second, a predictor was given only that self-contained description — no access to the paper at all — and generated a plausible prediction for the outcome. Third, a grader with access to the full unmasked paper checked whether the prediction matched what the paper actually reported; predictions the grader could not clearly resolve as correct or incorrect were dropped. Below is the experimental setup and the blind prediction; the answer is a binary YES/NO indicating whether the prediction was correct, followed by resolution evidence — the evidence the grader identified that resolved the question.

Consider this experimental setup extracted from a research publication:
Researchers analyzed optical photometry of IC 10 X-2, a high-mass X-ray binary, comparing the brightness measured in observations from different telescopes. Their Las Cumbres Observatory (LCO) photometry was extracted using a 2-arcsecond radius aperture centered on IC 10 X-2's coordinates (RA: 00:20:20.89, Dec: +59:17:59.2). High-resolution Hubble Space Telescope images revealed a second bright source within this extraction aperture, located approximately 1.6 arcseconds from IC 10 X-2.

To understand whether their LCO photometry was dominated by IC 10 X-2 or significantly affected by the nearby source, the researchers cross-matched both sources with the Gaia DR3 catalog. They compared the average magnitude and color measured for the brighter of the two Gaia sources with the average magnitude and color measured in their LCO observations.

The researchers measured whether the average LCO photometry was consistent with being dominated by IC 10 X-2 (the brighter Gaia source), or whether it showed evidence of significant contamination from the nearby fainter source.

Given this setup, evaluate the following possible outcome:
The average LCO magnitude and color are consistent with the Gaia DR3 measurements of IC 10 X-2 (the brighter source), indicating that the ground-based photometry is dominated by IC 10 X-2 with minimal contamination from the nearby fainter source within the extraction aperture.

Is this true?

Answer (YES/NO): YES